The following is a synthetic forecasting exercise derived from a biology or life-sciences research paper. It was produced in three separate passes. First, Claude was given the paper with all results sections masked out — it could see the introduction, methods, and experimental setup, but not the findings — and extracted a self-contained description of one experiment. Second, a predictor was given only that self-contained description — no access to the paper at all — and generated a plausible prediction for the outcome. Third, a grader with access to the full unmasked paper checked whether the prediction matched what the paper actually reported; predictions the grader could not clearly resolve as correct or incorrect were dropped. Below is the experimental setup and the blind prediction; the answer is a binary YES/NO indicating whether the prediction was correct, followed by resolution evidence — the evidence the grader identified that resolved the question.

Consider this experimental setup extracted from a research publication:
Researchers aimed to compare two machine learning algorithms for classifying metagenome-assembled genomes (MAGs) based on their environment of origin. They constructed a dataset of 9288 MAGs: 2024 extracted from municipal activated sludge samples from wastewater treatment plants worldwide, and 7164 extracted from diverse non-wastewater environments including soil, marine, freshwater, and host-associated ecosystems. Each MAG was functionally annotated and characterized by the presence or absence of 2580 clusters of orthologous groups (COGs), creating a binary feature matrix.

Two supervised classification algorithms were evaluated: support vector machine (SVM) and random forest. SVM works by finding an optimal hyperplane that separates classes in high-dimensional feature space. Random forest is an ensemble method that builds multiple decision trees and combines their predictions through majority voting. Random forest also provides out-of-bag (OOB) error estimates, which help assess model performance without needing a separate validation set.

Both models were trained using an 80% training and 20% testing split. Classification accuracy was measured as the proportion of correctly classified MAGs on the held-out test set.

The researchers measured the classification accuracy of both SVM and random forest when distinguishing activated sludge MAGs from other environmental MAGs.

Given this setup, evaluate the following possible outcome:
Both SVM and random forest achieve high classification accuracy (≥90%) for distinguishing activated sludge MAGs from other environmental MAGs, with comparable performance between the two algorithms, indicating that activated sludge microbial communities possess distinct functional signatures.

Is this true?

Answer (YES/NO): NO